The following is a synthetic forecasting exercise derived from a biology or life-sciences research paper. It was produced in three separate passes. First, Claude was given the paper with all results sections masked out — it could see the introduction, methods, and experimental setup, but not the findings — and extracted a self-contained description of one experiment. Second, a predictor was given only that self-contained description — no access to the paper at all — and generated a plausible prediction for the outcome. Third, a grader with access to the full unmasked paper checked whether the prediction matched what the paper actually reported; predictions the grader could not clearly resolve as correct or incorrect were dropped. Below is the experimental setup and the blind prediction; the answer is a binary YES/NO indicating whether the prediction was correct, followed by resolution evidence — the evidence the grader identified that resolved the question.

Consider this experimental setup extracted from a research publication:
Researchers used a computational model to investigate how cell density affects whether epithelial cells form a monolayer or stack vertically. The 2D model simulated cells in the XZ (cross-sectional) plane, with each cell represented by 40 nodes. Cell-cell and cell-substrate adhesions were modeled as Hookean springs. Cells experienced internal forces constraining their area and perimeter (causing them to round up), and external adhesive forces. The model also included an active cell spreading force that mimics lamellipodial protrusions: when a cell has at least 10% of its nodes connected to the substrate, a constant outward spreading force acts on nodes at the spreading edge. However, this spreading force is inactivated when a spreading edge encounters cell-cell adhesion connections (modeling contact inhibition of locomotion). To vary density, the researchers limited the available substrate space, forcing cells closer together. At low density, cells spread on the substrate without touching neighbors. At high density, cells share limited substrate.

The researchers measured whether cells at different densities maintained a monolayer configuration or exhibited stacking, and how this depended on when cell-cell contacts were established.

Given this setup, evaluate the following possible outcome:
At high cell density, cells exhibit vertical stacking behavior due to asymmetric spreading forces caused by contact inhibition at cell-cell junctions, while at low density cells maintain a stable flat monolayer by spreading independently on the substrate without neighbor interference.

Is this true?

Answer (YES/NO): NO